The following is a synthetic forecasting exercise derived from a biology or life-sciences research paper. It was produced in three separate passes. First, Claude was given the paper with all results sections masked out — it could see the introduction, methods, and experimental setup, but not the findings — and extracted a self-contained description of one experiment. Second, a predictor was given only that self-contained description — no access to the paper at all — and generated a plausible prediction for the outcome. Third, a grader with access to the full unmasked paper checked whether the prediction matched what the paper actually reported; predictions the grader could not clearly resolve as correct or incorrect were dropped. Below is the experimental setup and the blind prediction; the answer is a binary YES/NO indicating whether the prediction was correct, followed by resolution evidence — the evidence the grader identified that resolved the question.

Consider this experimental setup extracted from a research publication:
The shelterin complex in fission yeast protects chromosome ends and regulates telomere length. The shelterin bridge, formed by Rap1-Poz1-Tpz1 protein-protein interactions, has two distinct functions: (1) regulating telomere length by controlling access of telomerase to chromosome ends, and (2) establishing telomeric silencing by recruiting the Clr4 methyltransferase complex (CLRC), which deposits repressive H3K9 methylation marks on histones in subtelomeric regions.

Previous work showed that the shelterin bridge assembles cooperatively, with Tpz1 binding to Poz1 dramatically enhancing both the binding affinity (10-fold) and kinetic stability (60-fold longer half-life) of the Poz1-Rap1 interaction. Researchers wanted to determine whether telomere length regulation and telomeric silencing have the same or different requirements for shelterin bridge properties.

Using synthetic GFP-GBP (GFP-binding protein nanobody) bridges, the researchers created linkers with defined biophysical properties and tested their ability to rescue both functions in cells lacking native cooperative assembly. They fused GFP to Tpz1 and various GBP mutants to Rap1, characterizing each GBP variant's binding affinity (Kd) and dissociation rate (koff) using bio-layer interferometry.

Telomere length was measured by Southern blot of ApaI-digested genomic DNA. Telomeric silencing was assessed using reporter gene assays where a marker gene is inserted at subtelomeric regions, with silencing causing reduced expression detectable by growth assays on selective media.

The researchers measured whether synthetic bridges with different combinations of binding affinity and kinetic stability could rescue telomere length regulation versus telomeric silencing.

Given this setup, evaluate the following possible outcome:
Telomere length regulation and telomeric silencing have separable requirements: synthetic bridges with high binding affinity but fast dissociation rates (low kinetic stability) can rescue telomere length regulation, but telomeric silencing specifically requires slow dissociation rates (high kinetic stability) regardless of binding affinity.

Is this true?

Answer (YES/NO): NO